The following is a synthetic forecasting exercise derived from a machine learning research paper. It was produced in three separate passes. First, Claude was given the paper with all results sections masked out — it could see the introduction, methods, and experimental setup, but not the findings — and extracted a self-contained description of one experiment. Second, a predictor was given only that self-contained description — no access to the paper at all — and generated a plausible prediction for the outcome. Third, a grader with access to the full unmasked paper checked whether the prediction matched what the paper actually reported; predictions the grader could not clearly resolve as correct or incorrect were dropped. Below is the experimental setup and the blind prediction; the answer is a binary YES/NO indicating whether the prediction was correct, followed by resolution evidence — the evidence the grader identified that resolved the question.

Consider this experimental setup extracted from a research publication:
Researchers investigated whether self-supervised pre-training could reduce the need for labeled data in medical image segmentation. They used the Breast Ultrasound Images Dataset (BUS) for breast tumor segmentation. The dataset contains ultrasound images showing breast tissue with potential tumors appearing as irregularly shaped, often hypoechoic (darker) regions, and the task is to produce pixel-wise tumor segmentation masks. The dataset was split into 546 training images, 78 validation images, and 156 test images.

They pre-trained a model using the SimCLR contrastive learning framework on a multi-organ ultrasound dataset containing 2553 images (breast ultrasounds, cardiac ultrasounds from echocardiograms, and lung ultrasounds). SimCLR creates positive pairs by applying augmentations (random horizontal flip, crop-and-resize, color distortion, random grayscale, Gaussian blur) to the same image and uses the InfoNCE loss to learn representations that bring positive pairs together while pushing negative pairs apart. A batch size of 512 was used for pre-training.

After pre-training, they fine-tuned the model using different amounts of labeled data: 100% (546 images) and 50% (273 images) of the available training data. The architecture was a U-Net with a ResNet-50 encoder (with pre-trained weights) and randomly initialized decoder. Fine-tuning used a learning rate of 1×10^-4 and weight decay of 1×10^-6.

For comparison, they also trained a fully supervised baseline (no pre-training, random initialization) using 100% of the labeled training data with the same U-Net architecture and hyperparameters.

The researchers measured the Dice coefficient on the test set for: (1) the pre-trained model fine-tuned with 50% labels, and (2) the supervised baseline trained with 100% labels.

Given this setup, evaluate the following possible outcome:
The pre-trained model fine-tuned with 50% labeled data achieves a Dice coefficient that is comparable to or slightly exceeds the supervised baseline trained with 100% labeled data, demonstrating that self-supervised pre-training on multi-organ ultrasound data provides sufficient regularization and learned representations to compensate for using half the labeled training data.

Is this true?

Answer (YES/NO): NO